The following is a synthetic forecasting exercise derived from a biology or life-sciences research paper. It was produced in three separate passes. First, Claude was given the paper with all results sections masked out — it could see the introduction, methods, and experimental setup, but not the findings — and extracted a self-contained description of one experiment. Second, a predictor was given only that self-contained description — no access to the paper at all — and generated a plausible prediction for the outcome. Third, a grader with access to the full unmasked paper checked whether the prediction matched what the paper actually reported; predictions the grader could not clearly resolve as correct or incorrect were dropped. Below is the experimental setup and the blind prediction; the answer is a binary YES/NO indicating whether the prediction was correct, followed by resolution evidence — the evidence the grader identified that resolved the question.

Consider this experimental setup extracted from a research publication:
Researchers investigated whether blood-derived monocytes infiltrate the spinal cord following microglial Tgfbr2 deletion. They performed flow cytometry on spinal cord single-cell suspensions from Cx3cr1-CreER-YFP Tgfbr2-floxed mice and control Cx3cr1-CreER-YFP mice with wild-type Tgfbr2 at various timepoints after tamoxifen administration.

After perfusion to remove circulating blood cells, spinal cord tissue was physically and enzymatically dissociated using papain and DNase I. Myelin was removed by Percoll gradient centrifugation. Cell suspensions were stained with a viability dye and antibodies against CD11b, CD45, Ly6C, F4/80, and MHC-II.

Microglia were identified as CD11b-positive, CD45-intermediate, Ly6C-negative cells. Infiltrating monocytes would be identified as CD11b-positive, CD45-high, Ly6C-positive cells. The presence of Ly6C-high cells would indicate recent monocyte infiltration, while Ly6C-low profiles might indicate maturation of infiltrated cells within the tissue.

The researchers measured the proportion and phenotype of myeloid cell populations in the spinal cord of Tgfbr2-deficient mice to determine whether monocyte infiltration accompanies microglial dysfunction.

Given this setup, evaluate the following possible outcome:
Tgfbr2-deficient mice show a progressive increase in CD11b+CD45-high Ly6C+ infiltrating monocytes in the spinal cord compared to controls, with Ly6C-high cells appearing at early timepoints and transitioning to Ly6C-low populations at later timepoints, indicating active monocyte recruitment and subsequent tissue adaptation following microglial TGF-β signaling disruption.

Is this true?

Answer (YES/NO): NO